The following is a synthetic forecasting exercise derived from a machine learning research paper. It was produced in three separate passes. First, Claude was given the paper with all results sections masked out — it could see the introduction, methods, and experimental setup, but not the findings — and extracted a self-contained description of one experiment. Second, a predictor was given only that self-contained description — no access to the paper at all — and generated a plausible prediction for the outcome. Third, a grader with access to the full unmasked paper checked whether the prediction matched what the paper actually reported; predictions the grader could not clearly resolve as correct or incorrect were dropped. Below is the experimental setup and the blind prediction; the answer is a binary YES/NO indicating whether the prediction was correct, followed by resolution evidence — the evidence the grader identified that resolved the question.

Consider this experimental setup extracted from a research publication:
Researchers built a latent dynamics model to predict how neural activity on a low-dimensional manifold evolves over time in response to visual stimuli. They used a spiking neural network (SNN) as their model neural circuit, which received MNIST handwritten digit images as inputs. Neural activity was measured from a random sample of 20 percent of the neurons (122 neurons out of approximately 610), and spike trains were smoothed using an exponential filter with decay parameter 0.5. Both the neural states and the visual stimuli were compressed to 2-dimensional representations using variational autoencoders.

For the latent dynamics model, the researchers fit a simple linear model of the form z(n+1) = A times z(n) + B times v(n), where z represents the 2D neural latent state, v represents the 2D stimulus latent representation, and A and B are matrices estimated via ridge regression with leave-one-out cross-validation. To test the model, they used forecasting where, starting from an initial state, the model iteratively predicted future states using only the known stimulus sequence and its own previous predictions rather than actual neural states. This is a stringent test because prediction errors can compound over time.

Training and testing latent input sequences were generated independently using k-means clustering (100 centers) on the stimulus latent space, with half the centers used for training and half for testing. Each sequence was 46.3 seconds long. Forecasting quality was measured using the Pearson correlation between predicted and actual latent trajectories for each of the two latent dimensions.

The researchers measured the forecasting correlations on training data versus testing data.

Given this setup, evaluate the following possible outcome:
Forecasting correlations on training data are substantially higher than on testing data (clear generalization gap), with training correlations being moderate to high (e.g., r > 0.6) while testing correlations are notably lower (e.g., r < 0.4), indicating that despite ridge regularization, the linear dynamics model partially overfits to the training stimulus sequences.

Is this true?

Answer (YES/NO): NO